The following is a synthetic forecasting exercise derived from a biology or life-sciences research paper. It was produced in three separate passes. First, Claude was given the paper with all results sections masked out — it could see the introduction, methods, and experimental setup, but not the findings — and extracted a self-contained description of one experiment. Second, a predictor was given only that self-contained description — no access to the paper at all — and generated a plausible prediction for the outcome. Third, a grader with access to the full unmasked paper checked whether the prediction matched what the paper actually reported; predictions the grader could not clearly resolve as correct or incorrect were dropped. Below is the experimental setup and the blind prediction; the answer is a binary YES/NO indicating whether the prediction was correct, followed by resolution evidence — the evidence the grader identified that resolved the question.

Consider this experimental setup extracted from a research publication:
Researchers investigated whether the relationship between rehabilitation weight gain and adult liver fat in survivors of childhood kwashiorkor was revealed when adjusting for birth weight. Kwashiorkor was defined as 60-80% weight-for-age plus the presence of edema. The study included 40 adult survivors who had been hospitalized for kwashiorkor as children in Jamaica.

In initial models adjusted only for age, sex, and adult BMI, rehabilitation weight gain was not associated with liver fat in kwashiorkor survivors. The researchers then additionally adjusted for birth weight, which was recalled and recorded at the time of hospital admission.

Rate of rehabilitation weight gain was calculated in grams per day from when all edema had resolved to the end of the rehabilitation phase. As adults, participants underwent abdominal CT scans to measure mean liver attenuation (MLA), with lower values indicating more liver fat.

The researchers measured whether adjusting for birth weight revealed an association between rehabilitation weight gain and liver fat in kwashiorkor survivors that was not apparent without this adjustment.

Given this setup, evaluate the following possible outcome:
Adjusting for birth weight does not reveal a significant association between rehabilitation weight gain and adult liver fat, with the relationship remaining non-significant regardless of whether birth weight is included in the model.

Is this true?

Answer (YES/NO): NO